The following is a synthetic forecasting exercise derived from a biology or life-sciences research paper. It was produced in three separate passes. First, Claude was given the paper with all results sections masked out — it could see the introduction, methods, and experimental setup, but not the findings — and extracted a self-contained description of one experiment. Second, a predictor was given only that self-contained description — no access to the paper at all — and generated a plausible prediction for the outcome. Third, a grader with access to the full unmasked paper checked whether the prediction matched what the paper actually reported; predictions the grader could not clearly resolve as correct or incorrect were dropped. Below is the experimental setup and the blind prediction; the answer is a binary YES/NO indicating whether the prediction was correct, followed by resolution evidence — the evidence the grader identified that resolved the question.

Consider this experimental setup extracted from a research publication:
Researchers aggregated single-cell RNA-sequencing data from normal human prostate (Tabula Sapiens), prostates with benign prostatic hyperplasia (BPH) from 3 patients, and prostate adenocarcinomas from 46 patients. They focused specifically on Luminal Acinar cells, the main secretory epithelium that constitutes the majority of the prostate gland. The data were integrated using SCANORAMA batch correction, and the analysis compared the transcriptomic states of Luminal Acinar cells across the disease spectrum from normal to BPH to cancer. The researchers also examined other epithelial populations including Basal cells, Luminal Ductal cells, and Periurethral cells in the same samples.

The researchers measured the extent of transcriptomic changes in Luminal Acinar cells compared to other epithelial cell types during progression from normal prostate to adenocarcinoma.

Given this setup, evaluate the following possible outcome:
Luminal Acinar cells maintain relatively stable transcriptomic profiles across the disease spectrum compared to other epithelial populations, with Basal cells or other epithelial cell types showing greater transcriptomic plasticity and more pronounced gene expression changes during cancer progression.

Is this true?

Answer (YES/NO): NO